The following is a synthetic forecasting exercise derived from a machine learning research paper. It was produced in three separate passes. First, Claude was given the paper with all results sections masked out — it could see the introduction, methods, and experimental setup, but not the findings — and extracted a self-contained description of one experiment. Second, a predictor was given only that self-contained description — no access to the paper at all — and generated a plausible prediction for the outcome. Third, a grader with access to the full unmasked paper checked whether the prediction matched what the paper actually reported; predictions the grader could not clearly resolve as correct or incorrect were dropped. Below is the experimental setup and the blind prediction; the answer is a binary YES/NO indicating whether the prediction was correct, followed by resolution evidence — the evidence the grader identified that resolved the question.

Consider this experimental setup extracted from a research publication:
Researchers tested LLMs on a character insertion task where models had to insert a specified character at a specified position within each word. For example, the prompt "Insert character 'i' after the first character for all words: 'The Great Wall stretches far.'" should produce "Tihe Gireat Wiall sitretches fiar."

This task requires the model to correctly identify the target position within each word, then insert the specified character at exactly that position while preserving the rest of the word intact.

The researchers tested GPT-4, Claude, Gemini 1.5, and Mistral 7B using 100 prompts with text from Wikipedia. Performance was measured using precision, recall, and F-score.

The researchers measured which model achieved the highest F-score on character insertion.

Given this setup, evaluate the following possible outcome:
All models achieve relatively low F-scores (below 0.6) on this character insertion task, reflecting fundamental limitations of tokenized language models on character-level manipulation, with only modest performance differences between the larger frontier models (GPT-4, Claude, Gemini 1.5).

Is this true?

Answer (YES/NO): YES